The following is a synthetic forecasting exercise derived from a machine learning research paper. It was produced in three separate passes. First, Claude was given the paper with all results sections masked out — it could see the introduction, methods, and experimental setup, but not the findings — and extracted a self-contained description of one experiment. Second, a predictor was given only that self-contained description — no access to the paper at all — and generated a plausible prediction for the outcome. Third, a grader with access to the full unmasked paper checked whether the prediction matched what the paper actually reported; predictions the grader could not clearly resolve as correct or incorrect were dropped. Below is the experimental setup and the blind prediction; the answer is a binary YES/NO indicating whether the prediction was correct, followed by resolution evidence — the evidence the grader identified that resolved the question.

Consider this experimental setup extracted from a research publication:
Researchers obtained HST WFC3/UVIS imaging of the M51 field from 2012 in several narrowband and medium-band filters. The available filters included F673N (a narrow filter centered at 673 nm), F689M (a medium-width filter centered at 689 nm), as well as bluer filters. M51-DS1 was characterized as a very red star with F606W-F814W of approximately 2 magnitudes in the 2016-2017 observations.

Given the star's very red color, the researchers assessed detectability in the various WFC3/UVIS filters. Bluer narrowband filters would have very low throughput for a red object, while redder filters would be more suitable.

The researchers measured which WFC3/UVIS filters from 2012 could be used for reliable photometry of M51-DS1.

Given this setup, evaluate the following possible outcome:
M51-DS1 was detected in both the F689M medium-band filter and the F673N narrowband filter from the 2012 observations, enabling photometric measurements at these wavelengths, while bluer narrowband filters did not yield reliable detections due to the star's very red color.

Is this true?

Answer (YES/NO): YES